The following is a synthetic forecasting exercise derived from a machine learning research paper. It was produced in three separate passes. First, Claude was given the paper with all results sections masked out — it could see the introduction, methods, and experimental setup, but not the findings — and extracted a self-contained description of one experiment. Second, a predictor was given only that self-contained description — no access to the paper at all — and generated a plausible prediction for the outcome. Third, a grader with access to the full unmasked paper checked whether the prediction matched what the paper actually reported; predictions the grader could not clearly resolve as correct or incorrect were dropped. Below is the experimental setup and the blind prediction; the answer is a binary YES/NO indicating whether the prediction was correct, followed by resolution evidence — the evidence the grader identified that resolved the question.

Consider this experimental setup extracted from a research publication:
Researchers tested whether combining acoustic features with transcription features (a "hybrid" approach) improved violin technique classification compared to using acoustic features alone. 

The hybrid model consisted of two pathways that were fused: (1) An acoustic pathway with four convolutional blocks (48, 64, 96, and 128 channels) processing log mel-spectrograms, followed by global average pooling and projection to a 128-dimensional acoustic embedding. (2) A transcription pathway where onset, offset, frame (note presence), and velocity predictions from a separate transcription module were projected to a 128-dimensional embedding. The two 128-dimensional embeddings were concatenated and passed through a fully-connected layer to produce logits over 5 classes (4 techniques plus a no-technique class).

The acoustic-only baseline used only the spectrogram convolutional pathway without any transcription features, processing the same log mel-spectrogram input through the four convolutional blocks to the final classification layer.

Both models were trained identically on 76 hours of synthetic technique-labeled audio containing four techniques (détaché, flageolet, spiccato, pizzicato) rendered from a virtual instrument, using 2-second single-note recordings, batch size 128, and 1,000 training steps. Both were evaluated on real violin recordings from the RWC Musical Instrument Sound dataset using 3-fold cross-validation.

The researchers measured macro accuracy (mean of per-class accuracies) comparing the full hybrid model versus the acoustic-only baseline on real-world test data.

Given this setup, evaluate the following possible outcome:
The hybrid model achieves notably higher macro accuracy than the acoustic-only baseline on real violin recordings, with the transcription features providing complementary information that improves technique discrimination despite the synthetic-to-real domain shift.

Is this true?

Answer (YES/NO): YES